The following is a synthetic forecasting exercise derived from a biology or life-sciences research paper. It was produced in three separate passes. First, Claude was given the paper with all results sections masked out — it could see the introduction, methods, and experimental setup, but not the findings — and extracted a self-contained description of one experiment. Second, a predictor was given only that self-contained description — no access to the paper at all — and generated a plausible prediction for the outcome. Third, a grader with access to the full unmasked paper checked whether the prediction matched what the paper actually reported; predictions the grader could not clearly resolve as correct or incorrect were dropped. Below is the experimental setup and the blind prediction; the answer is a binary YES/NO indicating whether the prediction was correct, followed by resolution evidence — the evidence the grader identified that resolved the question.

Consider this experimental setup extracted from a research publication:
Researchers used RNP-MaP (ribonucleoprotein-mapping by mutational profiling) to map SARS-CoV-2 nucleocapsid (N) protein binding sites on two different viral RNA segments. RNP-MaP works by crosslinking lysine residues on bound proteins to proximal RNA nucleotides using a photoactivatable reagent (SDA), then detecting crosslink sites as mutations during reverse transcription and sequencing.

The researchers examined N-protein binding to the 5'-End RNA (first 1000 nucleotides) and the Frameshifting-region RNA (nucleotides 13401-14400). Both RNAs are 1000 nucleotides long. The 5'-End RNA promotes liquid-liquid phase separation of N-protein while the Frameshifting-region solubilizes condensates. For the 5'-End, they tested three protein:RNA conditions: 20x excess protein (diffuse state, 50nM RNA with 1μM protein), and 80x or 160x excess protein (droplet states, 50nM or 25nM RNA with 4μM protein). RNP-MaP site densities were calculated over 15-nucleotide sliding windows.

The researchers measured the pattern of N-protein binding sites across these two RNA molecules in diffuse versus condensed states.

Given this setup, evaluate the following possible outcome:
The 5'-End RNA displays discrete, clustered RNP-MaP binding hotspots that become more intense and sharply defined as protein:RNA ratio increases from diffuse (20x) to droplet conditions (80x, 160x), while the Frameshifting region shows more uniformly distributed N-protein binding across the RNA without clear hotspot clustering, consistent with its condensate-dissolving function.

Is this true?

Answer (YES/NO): NO